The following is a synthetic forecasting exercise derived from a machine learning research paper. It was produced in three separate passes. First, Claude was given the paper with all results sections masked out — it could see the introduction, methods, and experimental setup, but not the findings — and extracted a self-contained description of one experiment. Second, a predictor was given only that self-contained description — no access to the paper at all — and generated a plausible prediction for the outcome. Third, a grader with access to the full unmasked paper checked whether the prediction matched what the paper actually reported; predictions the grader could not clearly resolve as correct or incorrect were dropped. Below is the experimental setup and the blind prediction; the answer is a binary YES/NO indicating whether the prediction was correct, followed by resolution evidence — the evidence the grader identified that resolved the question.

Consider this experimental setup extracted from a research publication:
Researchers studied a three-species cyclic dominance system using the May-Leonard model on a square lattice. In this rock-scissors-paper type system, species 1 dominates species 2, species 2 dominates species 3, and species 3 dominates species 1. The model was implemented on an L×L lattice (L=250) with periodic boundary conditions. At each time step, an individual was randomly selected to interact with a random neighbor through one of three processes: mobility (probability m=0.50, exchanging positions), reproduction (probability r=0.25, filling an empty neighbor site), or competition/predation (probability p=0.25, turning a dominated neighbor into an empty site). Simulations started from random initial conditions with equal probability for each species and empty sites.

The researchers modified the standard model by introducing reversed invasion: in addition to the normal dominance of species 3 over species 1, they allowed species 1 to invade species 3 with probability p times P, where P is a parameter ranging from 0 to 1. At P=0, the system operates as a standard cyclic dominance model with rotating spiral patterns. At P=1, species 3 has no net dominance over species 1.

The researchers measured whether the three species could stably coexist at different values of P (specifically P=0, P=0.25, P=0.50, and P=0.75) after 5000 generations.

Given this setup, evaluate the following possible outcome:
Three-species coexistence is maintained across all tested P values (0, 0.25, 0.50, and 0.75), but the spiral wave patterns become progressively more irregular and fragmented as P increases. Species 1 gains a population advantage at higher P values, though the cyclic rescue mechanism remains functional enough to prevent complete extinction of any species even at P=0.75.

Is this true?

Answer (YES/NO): NO